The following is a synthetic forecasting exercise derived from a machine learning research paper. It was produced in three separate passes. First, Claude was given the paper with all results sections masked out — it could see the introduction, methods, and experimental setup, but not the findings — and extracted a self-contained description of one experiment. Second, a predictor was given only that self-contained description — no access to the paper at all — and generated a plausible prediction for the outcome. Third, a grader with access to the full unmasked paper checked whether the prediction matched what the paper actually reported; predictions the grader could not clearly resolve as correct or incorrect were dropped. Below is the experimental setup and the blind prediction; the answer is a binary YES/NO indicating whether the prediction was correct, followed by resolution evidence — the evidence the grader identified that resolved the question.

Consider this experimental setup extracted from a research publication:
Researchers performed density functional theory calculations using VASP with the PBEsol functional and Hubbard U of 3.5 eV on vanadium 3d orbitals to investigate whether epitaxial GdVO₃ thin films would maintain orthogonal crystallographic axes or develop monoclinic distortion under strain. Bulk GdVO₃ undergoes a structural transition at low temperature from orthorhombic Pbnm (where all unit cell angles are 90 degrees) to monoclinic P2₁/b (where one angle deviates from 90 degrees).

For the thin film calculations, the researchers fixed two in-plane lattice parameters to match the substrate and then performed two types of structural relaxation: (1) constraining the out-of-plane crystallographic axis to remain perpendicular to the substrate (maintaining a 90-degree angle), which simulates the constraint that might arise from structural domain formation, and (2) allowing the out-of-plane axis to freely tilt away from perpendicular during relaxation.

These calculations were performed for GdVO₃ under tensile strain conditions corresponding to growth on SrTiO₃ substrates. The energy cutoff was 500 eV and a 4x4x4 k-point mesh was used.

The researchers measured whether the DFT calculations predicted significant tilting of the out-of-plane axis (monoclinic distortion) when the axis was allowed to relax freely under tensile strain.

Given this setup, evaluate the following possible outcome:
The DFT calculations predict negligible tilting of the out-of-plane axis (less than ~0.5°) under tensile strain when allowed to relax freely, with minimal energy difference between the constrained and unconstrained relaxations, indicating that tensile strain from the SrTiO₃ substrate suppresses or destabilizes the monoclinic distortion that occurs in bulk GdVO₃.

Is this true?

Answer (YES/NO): NO